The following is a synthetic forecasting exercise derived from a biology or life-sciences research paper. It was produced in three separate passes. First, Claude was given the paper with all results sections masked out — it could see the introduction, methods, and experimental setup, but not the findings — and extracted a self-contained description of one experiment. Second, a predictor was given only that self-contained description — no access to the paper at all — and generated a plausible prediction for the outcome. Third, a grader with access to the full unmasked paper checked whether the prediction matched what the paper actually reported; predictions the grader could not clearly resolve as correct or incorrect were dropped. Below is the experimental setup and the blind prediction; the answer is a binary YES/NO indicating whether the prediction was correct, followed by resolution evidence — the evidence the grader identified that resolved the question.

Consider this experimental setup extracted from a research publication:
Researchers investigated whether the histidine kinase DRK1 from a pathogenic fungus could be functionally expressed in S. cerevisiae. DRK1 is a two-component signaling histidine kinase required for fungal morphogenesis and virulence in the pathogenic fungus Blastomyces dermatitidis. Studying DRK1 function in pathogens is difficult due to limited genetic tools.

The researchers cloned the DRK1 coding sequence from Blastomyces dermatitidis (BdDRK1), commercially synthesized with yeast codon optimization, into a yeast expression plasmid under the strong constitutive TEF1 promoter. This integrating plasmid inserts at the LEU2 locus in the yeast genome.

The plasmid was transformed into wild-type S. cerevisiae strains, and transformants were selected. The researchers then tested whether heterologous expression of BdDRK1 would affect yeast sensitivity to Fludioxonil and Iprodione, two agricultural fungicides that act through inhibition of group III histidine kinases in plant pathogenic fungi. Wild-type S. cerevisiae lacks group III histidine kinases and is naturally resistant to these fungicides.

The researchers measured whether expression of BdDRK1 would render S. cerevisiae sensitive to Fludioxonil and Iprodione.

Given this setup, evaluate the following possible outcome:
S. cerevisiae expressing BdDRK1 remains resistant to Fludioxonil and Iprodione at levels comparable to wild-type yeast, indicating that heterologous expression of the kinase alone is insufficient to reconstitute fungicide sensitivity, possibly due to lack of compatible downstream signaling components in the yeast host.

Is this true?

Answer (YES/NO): NO